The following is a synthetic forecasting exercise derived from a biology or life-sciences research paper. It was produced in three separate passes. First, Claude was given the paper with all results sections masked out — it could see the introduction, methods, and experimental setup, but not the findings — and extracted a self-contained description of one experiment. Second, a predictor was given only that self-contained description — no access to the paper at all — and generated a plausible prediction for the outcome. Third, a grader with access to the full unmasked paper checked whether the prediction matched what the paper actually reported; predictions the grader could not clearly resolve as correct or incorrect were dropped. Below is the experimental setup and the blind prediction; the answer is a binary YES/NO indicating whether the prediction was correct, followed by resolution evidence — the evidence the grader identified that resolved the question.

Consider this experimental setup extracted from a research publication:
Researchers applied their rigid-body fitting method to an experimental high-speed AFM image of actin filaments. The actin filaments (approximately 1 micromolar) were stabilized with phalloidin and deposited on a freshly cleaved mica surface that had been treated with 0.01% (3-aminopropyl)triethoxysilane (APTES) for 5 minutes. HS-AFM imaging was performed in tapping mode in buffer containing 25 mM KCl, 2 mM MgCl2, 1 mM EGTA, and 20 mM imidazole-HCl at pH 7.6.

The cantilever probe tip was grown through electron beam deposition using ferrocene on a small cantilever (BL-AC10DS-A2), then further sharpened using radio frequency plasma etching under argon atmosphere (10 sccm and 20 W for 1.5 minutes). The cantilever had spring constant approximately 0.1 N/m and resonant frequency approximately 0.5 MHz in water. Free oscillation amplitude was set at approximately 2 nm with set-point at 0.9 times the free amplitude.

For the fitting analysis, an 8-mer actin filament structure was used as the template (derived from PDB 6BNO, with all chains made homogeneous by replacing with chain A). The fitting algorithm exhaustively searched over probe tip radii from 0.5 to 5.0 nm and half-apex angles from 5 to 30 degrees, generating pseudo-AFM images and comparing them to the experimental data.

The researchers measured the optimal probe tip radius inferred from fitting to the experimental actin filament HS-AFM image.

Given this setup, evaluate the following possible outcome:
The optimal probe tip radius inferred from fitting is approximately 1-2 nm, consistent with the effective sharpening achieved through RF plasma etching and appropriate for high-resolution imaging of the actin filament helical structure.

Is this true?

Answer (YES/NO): NO